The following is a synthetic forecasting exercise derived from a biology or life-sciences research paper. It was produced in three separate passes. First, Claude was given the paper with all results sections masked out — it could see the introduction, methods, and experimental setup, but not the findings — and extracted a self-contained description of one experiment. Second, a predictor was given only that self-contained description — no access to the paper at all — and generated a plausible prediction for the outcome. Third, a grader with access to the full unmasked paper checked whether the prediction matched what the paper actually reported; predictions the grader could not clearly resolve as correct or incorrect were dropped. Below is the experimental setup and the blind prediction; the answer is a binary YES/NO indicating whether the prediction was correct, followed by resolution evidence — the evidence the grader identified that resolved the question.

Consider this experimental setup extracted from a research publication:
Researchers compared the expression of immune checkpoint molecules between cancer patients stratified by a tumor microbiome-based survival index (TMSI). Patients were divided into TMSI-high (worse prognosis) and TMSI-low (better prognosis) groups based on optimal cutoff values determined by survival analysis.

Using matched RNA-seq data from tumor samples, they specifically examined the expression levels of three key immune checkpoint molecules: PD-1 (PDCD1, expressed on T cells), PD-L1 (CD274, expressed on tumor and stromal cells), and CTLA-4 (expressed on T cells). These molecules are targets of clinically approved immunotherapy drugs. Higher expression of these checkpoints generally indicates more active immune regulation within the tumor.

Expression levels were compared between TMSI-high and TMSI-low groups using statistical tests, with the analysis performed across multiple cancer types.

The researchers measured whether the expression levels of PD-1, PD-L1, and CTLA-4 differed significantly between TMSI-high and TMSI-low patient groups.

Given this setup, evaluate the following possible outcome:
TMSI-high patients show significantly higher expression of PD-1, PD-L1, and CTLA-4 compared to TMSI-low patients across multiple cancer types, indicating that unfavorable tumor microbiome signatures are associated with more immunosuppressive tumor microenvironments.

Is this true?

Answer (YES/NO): NO